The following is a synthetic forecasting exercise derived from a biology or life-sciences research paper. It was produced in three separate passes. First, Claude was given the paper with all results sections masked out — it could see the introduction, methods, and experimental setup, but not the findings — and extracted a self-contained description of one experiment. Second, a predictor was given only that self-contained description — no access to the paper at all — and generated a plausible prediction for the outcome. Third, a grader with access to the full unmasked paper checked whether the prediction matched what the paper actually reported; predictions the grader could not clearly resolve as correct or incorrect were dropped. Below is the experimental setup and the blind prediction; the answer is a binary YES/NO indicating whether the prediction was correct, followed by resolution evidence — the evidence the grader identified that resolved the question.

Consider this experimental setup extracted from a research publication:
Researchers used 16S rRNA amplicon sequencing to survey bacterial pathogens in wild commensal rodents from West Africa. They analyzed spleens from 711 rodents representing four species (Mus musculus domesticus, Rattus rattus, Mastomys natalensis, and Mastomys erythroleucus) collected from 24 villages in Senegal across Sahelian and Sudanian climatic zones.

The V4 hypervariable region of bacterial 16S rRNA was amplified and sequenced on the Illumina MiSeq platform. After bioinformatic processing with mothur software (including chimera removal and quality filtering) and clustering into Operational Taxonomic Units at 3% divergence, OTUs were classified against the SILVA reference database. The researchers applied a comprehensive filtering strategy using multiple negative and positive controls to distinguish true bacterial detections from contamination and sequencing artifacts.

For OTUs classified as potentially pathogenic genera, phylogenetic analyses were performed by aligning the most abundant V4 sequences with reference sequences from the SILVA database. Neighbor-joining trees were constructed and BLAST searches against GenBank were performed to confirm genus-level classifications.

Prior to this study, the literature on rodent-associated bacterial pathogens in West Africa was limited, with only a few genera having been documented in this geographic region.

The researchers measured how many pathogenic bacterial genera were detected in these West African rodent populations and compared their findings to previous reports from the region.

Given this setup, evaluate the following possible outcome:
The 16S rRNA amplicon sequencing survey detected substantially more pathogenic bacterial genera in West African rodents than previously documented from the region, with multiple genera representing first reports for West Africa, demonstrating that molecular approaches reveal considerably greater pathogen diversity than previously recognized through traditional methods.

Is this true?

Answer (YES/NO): YES